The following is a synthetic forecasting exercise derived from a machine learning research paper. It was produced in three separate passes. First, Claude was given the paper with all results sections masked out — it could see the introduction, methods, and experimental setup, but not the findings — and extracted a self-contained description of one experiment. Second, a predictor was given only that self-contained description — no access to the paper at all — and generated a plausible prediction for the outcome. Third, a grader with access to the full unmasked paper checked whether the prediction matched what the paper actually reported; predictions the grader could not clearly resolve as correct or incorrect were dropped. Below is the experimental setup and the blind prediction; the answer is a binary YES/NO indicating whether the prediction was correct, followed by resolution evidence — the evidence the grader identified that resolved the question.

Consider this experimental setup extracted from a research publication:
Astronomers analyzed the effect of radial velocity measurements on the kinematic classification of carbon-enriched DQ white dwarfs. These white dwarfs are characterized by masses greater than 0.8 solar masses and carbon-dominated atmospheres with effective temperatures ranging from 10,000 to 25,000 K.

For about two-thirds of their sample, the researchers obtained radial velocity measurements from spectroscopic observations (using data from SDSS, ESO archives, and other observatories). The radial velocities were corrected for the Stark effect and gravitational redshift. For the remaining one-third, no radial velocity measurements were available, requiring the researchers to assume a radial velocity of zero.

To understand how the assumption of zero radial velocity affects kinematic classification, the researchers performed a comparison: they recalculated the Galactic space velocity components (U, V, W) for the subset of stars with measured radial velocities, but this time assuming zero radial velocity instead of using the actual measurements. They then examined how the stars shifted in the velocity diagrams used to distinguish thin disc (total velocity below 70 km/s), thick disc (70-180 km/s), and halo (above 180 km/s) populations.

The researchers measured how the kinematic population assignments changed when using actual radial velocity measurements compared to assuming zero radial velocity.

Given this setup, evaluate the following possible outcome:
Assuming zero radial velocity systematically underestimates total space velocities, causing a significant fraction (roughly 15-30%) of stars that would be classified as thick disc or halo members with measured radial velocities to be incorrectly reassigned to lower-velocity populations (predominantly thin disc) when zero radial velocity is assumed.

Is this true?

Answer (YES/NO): YES